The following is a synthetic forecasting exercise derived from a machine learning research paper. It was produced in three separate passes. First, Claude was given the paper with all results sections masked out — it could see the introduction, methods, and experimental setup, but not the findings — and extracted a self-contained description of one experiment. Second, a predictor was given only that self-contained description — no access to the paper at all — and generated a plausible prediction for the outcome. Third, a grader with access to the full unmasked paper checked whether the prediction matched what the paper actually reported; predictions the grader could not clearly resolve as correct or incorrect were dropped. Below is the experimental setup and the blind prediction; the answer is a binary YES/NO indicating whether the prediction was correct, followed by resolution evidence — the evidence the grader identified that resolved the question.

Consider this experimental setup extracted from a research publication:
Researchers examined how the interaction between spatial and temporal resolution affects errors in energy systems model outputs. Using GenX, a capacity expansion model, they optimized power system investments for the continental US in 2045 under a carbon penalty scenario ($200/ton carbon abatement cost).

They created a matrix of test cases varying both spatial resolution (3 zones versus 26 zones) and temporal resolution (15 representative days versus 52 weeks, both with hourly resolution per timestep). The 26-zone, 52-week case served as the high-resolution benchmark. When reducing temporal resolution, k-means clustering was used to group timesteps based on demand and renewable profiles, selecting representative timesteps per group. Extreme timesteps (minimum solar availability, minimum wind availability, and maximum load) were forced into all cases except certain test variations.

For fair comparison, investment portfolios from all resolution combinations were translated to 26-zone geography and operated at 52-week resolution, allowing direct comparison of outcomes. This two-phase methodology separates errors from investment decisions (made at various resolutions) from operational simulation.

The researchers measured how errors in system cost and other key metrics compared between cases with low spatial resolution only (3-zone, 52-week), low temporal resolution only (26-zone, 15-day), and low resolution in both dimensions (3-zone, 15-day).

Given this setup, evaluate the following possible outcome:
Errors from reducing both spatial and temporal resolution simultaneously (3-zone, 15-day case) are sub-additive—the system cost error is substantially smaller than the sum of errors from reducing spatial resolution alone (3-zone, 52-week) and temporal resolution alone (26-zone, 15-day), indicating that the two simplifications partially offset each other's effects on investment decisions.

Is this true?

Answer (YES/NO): NO